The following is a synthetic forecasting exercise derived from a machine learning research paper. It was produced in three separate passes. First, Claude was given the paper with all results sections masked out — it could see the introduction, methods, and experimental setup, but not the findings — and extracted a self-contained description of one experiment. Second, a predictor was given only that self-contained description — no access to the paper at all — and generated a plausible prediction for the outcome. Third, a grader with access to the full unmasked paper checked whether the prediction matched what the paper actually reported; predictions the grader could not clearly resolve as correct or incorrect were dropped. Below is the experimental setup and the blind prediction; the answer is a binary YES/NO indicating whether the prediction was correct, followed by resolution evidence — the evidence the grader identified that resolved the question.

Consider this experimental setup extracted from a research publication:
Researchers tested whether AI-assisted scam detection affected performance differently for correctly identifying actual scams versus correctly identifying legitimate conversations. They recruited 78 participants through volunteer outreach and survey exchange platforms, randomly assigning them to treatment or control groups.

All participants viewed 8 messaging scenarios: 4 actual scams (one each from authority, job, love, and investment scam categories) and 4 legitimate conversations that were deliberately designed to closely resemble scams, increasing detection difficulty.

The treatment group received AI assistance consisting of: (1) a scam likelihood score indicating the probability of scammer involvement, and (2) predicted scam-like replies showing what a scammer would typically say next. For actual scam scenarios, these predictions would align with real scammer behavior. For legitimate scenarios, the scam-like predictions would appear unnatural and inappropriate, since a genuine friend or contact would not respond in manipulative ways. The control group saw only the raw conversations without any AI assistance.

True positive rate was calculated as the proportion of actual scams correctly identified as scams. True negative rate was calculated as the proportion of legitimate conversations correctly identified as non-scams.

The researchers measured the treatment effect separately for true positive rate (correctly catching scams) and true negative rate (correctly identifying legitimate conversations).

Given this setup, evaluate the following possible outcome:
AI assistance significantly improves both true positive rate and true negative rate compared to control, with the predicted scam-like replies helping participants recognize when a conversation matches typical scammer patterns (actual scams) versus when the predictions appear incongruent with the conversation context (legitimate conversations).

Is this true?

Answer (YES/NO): YES